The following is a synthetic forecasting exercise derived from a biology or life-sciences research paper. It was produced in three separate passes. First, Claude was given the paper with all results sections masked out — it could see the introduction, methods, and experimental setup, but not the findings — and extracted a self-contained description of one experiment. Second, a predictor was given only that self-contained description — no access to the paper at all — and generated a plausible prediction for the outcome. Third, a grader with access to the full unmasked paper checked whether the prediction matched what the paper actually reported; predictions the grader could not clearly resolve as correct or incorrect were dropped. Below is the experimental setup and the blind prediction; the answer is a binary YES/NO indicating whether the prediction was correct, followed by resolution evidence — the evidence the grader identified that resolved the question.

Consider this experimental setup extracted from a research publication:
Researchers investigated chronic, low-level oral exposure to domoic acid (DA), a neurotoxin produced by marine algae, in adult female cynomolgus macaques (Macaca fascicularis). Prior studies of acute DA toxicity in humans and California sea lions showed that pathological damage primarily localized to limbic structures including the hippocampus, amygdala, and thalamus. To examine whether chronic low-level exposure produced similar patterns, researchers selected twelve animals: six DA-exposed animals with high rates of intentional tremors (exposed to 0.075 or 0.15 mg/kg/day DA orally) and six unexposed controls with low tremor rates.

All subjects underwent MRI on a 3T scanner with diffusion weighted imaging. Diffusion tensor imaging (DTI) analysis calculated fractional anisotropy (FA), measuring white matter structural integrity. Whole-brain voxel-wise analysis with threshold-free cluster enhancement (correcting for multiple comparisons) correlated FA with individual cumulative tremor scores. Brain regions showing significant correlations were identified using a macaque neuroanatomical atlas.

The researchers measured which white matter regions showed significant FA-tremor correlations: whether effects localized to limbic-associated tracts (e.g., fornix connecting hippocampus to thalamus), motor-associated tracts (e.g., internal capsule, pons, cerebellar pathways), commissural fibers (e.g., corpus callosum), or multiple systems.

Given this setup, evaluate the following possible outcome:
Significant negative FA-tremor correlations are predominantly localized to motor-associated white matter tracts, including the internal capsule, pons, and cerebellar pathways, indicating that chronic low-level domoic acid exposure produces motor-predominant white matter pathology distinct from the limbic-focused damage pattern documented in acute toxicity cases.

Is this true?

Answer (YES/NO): NO